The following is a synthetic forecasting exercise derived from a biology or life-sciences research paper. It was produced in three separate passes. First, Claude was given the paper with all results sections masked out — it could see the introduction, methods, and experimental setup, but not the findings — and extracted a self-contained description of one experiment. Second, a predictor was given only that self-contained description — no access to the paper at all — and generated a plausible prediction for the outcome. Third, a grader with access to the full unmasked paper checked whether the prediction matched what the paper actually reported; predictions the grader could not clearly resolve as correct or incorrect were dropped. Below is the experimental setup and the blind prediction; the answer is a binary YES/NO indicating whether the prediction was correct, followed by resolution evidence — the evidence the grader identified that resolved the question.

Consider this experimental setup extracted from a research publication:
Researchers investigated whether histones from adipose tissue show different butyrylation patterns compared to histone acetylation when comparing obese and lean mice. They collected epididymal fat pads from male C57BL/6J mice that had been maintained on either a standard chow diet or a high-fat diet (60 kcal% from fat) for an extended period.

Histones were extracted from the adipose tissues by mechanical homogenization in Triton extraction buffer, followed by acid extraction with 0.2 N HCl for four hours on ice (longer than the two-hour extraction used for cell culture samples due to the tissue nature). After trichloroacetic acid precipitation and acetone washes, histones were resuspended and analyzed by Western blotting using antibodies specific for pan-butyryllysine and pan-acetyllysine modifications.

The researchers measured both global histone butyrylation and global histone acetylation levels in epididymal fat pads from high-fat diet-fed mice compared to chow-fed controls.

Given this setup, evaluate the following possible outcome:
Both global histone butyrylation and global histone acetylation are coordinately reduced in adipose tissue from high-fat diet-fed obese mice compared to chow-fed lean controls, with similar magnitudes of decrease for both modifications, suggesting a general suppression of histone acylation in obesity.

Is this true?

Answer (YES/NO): NO